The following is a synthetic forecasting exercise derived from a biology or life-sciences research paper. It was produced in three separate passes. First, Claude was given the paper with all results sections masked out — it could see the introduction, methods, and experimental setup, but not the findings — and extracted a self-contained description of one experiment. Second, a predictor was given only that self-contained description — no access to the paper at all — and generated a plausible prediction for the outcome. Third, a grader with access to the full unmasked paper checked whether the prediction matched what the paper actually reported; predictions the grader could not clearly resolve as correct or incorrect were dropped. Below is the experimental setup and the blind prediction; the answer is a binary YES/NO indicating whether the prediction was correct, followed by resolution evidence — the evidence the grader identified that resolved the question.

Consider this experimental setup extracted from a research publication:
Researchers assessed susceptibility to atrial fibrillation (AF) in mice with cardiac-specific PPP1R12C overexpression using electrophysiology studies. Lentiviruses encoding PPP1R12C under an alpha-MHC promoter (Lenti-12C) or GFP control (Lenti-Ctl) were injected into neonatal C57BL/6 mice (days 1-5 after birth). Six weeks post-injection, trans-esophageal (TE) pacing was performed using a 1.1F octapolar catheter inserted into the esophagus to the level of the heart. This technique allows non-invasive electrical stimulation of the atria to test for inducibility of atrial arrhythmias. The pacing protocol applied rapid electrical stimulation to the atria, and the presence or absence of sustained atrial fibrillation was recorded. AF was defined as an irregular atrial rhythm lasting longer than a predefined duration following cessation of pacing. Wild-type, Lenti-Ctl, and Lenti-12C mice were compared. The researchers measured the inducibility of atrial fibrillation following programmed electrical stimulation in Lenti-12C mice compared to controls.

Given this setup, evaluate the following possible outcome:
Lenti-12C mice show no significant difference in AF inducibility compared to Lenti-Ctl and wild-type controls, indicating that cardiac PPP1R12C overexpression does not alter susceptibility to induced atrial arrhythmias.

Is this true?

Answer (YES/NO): NO